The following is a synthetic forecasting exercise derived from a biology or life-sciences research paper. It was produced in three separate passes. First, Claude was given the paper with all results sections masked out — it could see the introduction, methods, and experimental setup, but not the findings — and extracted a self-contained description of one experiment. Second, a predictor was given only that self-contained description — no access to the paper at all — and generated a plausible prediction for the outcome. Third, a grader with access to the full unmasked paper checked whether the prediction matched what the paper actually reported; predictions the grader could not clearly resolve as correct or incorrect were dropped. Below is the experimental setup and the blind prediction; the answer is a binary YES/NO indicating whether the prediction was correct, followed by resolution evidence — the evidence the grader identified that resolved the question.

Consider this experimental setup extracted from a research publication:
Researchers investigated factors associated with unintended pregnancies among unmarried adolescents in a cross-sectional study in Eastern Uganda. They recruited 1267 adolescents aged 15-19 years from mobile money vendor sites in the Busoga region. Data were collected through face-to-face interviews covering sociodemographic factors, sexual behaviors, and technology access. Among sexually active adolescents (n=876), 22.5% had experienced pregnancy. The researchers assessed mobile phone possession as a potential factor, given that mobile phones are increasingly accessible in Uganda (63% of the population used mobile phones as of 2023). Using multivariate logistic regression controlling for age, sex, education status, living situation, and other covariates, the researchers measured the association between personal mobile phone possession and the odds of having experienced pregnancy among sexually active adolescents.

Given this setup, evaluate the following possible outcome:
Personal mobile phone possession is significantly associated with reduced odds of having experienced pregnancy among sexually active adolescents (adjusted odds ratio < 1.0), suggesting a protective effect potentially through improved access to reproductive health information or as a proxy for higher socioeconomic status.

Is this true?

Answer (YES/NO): NO